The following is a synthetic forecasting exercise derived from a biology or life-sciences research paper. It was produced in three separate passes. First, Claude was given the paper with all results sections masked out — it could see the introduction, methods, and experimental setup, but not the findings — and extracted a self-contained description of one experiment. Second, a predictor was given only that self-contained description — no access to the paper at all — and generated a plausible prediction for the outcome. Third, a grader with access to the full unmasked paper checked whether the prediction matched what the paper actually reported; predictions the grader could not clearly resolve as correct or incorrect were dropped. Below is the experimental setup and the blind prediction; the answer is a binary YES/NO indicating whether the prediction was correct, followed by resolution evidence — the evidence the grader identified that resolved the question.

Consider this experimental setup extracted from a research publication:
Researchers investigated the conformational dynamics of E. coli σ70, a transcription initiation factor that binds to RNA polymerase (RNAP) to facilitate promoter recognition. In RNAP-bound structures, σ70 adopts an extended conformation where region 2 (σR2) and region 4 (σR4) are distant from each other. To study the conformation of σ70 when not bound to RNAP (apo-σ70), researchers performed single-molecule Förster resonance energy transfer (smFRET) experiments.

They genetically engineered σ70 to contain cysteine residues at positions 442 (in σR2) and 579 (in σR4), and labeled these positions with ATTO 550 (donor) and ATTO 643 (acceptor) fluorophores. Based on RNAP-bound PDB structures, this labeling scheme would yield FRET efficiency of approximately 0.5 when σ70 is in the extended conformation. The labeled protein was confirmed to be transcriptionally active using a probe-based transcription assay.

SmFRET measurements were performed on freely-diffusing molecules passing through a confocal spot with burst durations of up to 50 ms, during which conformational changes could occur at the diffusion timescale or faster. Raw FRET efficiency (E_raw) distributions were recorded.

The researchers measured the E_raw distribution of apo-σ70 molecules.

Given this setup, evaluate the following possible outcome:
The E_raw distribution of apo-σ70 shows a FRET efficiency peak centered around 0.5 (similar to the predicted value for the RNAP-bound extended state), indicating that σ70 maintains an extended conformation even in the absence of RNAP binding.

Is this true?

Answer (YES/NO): NO